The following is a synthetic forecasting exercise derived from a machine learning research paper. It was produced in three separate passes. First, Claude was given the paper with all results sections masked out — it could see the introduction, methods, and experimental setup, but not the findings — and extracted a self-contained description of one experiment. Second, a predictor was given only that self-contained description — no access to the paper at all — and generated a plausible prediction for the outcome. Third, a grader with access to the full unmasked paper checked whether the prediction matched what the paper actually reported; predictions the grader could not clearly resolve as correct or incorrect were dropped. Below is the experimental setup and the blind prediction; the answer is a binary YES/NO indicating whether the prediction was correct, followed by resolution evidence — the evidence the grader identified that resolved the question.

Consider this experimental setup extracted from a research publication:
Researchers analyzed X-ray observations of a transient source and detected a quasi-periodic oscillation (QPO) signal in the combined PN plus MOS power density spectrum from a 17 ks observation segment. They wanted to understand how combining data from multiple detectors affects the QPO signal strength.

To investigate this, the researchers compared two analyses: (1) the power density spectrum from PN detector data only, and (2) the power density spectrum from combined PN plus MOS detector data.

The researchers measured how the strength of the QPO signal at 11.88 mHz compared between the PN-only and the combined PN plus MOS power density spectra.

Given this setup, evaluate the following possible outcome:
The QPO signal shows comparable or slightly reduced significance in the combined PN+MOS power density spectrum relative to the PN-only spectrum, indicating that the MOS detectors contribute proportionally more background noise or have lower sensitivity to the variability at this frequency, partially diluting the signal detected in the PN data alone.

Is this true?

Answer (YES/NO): NO